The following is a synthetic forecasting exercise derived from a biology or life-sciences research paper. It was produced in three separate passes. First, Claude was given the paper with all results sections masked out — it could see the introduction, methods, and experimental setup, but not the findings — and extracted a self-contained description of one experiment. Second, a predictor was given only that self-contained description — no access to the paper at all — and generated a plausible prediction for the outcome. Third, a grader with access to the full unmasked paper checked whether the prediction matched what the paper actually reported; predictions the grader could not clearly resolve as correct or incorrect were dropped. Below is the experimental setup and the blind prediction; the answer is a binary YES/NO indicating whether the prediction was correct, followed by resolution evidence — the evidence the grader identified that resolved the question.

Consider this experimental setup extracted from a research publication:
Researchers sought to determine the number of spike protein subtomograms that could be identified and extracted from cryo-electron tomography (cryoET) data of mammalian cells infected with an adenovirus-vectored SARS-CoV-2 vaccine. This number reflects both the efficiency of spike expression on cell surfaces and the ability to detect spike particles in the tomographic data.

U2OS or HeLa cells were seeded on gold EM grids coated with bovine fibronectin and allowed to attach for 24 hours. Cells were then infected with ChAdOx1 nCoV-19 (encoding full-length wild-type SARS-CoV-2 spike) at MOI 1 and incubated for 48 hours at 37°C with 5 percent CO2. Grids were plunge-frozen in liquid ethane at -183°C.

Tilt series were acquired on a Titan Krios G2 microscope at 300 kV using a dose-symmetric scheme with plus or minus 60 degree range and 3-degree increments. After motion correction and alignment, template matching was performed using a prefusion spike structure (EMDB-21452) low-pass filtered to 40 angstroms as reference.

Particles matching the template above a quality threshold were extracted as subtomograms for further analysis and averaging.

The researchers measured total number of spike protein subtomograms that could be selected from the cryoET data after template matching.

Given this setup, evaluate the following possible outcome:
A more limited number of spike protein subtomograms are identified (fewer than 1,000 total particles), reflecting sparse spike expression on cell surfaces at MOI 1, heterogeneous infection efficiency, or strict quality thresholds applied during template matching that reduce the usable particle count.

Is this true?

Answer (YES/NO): NO